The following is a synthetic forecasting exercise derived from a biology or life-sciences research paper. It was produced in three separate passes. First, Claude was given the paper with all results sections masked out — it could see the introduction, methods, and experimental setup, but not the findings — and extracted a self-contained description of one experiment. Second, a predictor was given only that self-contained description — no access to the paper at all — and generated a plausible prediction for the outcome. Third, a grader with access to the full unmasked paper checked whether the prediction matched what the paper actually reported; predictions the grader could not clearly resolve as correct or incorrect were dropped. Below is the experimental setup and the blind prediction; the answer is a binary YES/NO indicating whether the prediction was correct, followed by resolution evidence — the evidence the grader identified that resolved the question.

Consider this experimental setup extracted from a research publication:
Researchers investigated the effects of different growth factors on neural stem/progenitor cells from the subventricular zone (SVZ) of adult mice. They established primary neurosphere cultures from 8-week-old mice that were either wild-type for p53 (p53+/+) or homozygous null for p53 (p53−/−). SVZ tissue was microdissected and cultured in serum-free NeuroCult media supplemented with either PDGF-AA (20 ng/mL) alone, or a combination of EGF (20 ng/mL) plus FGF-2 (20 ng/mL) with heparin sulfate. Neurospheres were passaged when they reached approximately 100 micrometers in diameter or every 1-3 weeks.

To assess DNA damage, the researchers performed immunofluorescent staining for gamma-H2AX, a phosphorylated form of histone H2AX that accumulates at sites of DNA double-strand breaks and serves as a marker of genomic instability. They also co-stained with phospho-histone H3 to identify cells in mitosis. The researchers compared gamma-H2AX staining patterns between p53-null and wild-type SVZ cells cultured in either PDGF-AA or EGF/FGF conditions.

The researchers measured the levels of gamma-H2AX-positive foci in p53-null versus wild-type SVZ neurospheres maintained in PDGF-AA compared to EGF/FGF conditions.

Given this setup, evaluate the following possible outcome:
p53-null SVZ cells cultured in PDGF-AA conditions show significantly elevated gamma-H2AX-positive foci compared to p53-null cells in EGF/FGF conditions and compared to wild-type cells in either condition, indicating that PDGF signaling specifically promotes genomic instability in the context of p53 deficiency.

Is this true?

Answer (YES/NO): NO